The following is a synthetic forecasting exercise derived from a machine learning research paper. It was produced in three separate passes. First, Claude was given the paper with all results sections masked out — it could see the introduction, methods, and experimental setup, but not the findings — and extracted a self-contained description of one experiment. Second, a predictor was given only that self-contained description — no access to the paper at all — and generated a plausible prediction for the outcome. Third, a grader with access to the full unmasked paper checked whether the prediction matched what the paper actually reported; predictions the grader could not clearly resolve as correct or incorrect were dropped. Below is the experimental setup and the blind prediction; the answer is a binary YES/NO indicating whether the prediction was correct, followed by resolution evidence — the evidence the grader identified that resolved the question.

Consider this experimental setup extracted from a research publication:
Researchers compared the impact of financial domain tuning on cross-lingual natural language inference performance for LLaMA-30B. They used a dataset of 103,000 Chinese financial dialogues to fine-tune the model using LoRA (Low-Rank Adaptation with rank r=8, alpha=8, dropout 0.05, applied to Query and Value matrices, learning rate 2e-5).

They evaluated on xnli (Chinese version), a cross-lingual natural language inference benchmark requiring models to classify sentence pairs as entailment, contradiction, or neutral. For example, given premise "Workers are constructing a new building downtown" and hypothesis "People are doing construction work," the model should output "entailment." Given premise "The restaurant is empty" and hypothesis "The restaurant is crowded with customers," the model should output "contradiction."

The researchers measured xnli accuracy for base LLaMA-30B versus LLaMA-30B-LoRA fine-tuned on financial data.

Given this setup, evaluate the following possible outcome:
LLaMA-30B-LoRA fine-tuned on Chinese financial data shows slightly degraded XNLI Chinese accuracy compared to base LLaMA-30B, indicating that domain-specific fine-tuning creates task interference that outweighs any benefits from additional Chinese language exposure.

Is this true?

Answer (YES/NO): NO